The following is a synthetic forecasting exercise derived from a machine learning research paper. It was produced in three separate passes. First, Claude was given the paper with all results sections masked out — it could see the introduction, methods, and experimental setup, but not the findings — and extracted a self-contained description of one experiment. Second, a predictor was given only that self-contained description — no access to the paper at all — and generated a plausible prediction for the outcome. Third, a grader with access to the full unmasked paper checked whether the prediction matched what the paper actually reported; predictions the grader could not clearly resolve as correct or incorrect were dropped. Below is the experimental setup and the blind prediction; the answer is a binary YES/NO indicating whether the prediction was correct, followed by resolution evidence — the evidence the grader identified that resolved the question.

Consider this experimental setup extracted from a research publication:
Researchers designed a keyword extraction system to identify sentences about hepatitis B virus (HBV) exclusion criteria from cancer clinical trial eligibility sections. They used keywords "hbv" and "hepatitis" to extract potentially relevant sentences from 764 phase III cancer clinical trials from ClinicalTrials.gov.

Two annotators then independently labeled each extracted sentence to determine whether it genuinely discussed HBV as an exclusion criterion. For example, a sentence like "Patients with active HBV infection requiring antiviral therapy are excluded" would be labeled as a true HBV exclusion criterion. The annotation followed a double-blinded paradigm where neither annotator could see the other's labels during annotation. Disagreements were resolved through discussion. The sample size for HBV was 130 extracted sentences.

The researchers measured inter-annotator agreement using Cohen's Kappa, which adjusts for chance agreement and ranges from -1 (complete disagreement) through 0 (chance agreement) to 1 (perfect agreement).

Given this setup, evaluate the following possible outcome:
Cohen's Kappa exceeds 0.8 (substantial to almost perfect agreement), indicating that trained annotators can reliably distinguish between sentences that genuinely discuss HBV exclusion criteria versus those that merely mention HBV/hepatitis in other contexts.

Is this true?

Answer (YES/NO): NO